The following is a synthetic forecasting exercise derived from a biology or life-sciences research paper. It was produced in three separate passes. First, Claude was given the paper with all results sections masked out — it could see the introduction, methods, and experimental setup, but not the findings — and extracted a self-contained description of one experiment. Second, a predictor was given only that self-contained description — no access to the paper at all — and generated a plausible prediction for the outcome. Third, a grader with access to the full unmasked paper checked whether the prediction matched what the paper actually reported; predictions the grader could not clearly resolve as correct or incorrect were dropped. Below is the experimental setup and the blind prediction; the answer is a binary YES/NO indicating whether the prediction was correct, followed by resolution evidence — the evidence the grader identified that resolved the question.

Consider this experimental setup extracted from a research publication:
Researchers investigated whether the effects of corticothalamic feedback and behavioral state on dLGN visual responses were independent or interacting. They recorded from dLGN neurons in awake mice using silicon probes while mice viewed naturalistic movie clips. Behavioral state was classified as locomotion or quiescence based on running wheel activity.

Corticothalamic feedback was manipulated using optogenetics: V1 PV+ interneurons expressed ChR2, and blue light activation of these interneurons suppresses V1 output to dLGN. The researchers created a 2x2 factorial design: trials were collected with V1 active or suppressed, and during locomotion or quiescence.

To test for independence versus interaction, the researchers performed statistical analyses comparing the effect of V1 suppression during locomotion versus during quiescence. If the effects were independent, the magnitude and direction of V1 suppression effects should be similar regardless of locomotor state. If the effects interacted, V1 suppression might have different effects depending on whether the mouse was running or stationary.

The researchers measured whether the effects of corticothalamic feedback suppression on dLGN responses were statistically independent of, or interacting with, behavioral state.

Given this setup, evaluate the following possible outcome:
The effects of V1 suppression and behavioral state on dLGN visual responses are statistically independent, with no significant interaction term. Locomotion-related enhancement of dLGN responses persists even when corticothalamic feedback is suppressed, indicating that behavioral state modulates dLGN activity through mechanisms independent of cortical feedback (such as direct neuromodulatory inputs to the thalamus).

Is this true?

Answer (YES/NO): NO